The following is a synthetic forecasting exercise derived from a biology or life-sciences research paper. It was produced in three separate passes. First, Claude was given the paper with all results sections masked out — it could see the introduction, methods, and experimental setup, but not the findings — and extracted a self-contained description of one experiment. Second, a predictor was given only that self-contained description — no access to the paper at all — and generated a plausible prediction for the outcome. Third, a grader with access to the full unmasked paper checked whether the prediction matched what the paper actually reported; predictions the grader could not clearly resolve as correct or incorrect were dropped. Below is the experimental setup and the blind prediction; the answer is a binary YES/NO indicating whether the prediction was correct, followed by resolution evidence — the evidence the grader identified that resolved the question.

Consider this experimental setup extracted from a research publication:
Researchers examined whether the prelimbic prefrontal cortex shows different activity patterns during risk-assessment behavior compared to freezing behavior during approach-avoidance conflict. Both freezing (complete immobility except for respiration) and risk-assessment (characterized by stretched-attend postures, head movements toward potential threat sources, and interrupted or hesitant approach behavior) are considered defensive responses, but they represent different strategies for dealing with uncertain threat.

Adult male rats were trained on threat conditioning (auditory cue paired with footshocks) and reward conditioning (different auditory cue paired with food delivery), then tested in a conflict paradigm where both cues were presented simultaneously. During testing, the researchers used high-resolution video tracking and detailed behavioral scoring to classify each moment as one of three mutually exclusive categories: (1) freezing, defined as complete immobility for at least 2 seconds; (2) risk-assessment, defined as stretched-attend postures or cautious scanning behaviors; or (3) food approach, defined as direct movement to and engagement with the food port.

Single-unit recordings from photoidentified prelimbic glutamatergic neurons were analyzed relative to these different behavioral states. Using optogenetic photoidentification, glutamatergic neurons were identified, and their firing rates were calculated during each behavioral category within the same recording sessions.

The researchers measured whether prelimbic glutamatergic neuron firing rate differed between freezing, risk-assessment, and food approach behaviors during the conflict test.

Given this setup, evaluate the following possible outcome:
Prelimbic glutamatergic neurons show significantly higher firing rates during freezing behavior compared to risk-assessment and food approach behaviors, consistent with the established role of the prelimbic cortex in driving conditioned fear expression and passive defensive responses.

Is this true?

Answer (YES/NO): NO